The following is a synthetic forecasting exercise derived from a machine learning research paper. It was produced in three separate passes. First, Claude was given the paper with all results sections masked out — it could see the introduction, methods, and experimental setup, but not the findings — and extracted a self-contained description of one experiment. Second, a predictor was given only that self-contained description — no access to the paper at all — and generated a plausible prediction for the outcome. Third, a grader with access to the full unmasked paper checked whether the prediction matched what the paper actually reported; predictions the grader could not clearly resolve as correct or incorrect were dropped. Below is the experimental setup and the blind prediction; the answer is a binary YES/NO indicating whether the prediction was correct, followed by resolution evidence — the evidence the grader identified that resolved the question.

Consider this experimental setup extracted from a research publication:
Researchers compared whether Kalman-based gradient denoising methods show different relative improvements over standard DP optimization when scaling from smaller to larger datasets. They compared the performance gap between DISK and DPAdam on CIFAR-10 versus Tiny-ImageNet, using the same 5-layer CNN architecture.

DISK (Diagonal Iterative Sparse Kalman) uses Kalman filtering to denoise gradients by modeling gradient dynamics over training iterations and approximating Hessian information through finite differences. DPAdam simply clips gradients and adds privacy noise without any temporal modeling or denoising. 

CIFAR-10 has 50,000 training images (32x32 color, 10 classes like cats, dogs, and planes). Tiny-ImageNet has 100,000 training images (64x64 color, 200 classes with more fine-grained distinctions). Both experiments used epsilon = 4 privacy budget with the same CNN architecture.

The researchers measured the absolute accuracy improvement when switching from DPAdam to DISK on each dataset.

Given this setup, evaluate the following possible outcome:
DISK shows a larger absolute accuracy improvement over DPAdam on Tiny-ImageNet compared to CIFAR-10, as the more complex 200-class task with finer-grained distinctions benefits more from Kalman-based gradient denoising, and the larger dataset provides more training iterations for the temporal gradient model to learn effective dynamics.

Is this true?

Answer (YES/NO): YES